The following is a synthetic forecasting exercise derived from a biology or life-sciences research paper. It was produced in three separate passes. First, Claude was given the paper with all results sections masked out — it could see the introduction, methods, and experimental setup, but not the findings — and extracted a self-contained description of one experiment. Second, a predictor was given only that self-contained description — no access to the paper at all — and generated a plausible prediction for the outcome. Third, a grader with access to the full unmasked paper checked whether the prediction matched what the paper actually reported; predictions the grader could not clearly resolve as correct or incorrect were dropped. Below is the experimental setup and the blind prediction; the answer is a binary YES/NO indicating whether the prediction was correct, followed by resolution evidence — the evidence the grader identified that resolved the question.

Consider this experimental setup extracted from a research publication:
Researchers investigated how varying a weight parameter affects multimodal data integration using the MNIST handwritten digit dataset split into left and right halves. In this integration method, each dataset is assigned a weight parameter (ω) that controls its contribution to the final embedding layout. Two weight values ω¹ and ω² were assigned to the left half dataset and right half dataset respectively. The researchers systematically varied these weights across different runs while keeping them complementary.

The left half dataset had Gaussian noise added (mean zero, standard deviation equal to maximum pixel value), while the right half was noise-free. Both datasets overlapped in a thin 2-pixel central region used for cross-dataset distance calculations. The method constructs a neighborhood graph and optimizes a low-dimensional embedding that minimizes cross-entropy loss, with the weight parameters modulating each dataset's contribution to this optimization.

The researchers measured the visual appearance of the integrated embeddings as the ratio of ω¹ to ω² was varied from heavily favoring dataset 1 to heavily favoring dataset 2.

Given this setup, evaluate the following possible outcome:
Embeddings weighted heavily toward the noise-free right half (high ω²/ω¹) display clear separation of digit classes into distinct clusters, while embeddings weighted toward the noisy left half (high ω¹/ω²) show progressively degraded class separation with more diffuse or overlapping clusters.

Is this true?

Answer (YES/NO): NO